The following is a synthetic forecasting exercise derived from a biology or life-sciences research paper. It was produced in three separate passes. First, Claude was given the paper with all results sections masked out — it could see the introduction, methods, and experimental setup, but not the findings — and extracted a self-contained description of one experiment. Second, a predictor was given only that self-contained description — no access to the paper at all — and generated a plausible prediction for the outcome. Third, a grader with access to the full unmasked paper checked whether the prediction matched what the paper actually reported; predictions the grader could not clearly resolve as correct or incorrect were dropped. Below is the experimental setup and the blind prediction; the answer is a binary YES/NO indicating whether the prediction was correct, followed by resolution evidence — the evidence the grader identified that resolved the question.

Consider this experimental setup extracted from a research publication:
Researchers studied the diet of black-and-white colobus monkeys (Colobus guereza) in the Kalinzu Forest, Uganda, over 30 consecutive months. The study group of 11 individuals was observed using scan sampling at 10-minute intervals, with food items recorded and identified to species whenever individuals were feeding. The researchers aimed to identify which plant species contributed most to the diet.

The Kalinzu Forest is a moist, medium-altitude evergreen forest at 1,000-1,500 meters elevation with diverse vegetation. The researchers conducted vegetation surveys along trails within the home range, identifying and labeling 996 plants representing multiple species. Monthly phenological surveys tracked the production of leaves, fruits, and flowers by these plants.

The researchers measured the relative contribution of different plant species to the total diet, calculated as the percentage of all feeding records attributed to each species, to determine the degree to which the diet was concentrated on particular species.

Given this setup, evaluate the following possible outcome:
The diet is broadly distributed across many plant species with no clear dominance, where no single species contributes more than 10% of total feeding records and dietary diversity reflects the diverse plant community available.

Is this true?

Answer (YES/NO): NO